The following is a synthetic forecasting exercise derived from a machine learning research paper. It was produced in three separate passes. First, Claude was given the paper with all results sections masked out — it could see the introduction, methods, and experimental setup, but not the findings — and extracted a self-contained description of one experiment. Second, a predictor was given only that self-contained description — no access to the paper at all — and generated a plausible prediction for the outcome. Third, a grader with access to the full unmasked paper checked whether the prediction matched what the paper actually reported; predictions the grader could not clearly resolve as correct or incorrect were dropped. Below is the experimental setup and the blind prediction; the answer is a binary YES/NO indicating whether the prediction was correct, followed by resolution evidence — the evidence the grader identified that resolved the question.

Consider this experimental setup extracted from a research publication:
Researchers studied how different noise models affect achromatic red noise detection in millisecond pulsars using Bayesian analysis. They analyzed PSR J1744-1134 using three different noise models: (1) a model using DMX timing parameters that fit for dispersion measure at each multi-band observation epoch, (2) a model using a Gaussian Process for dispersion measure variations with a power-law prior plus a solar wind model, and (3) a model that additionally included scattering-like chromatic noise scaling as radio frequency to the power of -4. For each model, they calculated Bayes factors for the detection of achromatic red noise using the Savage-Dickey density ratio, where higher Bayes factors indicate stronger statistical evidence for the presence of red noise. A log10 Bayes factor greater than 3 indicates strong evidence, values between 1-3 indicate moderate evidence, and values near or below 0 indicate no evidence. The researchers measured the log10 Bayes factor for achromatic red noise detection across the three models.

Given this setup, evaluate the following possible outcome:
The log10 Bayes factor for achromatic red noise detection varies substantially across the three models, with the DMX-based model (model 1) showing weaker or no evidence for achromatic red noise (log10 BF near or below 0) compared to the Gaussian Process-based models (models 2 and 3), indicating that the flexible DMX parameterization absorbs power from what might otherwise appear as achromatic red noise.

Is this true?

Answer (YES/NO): NO